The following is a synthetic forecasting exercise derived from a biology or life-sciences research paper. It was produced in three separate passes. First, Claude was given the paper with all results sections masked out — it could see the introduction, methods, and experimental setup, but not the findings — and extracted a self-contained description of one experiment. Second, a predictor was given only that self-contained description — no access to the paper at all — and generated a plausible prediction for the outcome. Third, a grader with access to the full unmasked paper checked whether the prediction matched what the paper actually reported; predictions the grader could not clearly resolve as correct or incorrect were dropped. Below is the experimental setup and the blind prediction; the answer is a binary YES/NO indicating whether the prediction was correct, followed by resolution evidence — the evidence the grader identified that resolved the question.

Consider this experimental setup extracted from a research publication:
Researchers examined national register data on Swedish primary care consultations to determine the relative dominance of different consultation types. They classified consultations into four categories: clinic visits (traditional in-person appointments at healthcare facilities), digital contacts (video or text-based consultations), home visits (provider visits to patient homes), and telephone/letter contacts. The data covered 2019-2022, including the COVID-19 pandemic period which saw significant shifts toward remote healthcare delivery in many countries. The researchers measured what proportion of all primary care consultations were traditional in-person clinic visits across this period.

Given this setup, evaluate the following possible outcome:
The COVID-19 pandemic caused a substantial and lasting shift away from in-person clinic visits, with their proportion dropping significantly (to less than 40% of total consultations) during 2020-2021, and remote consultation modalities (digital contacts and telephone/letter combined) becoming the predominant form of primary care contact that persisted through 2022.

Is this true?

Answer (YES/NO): NO